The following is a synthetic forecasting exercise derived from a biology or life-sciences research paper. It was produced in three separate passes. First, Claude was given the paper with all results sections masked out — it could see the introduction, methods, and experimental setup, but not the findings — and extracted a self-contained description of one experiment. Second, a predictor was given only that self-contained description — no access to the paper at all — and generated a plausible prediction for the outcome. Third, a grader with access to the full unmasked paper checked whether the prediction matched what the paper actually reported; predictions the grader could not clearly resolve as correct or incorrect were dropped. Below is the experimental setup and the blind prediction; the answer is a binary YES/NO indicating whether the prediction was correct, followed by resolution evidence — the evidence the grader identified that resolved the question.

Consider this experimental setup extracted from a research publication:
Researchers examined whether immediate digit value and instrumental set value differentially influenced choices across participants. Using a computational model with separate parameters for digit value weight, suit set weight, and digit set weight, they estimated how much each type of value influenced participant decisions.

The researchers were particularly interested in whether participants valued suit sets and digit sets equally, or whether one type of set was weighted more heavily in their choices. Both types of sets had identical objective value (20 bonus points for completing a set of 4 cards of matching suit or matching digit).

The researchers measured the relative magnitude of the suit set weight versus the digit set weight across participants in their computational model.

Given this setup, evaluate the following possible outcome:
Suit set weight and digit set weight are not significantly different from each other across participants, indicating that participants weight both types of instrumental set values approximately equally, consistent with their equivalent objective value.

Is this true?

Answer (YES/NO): NO